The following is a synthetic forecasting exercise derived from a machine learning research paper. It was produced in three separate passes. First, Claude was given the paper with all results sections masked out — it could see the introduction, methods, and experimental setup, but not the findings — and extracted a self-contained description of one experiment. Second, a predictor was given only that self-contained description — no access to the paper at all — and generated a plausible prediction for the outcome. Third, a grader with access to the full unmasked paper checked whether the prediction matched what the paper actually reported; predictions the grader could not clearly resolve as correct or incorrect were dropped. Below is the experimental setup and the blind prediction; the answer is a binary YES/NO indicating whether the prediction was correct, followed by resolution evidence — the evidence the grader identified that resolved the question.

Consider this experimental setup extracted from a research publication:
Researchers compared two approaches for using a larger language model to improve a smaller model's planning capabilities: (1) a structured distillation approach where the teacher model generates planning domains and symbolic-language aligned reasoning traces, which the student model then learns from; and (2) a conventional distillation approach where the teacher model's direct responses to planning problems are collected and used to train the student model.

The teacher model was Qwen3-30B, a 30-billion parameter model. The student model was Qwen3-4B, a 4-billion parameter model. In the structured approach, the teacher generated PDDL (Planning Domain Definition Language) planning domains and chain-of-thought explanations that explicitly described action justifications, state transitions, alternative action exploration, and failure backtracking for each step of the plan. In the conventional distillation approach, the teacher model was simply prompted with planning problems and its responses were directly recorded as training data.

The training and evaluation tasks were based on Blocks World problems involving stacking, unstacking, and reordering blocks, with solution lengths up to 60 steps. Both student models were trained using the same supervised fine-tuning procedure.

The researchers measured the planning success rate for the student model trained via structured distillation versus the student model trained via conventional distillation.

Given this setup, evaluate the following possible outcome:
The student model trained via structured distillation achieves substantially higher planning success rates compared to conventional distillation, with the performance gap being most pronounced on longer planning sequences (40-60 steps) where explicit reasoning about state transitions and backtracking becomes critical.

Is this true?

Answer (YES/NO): NO